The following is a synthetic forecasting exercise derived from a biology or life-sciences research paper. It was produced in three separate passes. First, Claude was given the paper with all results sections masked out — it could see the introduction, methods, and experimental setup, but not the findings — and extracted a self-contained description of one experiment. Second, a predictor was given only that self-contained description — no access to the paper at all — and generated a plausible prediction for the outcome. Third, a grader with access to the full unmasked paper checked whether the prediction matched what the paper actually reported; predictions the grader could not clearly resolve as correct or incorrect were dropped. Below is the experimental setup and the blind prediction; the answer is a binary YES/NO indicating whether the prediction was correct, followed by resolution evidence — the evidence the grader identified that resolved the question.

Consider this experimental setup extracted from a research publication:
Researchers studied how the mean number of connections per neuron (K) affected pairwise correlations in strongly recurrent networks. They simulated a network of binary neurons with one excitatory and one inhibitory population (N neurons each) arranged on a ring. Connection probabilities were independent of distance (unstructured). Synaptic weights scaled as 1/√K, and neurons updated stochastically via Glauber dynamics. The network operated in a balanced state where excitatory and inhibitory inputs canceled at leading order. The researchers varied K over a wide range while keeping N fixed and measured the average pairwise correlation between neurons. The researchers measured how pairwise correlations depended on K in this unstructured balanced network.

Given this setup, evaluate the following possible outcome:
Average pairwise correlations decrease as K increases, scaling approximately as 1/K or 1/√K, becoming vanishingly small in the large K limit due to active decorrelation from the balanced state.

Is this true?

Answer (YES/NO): NO